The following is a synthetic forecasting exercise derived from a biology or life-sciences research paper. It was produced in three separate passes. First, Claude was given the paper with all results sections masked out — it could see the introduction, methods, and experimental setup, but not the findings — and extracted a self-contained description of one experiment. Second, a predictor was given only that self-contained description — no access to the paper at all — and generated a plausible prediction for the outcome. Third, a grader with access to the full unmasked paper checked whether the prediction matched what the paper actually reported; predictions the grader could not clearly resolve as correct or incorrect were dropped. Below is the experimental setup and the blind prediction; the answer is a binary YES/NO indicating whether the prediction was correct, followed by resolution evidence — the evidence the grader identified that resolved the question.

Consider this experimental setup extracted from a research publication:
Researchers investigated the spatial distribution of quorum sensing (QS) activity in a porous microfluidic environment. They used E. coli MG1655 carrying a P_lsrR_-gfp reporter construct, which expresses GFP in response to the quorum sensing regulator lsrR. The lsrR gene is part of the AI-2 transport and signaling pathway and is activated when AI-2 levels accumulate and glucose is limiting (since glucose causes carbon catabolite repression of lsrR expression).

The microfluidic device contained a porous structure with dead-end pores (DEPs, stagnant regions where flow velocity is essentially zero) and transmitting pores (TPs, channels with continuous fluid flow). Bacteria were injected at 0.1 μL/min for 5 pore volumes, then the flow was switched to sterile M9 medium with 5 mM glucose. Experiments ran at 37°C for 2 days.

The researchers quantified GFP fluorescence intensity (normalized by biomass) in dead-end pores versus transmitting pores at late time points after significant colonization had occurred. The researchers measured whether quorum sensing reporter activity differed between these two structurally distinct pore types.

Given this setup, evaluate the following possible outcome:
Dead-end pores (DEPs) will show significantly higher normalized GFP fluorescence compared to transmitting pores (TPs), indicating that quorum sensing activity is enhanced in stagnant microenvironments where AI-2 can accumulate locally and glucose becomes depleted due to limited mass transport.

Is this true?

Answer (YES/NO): YES